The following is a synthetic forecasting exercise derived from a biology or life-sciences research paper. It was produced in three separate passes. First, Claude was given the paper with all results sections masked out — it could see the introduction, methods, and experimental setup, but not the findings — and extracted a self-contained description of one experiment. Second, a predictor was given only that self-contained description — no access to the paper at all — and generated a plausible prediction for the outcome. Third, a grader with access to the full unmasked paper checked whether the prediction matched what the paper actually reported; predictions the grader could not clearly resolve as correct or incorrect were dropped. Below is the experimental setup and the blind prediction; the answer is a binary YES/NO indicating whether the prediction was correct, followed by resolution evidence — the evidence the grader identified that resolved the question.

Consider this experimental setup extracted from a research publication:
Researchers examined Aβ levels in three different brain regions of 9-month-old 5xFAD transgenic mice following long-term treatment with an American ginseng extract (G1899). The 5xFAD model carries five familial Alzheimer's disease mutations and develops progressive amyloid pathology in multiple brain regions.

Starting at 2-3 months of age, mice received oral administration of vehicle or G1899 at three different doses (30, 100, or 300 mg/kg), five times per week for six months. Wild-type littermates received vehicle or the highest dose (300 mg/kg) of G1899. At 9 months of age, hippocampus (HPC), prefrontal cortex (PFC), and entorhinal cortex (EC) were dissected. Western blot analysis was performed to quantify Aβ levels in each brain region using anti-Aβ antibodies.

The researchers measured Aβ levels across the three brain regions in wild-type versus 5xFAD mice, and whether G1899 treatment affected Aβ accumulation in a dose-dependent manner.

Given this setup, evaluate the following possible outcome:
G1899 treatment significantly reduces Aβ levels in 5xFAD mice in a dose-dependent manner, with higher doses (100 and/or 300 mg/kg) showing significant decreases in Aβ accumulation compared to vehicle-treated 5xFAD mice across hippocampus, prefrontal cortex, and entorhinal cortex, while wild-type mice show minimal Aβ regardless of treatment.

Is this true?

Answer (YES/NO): NO